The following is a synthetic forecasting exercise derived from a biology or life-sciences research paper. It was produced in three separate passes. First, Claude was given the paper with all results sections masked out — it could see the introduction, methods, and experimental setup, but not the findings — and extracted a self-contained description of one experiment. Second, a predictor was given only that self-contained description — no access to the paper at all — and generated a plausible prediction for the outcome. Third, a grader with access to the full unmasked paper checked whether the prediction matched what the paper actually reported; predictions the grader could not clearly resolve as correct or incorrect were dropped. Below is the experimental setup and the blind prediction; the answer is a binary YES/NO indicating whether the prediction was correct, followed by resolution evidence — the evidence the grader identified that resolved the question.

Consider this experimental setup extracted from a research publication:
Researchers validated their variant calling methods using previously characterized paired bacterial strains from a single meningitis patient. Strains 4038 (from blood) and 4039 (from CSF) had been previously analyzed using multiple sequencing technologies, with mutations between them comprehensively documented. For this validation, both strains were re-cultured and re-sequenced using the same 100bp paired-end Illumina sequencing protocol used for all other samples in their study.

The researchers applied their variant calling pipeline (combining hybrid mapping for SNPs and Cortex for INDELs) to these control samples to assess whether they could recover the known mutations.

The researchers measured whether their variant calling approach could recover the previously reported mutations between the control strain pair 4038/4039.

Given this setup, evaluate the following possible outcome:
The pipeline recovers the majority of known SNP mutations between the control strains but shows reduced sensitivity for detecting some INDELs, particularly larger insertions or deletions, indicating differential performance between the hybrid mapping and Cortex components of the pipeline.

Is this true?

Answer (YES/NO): NO